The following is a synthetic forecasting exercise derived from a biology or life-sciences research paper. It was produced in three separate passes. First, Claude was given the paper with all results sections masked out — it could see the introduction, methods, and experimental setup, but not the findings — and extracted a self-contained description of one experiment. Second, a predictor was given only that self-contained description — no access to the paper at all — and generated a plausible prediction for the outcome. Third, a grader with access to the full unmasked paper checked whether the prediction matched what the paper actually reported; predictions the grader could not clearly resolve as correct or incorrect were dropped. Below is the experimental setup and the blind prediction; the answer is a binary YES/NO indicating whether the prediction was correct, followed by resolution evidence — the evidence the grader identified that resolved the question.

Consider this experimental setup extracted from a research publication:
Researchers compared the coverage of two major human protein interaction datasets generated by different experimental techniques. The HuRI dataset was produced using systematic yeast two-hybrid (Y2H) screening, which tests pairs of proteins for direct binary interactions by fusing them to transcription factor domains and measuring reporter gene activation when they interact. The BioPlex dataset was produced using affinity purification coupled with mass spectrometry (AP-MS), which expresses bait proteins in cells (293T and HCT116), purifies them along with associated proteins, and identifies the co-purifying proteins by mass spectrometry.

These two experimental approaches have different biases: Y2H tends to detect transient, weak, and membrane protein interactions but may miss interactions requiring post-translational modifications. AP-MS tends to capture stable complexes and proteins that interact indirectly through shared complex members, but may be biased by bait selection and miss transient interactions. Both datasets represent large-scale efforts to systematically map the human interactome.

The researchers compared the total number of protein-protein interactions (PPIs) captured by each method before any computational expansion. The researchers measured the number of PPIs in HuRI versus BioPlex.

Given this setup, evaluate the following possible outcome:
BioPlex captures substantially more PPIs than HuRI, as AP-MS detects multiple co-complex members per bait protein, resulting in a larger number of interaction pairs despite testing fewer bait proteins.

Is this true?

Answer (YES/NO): YES